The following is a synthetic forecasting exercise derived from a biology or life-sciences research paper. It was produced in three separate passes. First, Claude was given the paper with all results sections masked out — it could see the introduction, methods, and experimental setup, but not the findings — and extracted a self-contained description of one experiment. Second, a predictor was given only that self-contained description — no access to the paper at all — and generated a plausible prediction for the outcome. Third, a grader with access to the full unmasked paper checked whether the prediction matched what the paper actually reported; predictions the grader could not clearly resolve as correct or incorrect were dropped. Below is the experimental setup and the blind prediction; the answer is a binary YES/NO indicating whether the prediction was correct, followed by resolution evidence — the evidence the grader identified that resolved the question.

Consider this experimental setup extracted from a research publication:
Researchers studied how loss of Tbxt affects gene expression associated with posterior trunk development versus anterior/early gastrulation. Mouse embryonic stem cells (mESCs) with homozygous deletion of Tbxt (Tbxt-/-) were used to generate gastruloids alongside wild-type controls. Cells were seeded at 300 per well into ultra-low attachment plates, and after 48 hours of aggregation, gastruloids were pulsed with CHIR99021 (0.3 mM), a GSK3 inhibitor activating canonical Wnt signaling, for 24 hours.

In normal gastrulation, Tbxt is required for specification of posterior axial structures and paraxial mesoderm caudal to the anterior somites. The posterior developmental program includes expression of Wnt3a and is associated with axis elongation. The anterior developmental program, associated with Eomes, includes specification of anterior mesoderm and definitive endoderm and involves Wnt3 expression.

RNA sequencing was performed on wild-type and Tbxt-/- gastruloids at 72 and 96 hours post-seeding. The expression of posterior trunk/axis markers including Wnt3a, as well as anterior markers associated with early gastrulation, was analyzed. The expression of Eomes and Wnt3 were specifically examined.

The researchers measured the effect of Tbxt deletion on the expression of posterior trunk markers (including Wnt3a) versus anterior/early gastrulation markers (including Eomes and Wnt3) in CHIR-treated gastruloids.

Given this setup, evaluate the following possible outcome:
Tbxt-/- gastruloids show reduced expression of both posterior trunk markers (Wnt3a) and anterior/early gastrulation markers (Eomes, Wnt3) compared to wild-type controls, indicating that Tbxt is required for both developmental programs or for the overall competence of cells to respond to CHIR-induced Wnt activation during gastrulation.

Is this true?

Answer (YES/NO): NO